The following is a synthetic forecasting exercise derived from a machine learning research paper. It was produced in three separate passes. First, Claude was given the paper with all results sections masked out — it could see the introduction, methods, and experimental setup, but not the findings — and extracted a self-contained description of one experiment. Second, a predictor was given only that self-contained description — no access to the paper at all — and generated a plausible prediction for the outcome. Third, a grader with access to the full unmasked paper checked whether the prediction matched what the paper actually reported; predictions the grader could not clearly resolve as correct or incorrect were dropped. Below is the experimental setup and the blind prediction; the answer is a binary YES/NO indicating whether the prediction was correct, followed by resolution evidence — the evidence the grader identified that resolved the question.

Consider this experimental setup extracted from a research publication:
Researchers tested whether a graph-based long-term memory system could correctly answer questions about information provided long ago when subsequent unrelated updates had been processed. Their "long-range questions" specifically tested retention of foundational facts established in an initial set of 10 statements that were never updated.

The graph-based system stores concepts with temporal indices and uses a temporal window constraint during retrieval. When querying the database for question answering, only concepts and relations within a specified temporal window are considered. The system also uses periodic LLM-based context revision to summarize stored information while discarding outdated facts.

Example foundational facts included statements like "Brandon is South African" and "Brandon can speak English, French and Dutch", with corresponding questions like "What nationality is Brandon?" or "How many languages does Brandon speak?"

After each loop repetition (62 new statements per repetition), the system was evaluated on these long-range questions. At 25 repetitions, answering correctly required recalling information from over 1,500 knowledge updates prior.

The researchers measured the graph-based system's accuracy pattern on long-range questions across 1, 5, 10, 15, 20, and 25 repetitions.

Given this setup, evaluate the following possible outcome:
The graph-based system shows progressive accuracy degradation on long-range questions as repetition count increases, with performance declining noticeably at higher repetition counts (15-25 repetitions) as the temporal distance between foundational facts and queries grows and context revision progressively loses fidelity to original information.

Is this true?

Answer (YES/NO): NO